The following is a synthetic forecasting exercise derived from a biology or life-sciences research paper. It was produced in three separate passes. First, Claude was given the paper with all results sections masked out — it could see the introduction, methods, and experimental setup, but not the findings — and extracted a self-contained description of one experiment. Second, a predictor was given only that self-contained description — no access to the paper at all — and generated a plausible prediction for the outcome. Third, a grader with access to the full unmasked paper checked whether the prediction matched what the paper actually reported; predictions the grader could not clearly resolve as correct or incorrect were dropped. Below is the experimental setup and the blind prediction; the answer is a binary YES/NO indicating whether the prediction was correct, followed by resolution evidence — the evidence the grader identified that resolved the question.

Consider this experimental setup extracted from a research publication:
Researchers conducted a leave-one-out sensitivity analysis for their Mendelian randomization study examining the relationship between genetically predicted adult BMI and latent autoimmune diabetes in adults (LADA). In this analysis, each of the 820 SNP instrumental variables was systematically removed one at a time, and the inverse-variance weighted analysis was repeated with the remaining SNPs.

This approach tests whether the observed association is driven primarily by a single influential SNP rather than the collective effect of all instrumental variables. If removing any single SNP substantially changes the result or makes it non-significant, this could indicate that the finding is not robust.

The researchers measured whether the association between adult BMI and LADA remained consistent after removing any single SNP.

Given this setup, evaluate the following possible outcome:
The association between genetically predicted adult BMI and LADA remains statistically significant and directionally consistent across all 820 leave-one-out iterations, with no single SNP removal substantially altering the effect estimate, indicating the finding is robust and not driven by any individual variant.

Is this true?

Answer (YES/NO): YES